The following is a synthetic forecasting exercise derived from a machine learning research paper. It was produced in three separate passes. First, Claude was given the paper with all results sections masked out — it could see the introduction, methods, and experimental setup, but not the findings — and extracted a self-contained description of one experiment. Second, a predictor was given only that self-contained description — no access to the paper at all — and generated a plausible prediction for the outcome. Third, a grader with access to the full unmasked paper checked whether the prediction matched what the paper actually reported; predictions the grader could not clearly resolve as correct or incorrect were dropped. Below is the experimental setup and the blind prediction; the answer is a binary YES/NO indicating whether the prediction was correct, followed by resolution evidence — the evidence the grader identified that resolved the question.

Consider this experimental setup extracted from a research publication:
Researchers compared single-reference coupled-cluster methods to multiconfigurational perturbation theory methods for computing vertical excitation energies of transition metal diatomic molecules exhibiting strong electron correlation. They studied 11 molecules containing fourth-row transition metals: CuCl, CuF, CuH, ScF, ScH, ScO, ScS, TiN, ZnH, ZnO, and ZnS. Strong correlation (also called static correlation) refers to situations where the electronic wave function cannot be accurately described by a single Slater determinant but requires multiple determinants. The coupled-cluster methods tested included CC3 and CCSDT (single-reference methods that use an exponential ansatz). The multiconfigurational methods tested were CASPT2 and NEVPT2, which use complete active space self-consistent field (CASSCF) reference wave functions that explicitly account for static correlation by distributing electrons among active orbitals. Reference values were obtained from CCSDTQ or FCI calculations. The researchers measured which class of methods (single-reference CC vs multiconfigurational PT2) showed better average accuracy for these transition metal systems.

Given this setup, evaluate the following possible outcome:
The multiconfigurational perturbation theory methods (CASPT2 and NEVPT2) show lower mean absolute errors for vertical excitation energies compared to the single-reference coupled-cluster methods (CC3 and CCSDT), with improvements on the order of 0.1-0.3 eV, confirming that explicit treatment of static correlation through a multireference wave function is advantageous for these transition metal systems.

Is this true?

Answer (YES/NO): NO